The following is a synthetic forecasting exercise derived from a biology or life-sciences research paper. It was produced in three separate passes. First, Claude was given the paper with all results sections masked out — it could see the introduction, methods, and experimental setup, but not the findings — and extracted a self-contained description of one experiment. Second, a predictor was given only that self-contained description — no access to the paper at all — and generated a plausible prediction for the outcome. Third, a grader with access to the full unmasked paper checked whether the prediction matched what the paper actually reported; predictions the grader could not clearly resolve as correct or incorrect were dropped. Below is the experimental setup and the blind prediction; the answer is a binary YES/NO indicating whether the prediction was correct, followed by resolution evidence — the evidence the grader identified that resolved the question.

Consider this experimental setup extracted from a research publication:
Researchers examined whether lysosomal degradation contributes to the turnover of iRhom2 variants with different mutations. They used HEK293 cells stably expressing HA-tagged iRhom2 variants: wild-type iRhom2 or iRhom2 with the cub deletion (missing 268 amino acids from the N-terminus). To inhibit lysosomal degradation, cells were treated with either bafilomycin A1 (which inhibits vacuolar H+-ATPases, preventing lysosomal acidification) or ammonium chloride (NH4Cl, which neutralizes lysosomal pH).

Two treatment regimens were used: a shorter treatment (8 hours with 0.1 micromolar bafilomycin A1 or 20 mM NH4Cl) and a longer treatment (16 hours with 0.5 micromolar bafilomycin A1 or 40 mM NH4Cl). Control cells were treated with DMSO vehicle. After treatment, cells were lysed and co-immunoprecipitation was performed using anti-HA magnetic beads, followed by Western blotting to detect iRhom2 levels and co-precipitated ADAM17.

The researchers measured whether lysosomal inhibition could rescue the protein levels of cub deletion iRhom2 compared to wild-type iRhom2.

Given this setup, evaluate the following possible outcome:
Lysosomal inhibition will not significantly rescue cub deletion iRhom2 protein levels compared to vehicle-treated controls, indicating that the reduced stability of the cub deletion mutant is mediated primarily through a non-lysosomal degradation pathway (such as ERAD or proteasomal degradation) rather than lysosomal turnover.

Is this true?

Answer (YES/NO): NO